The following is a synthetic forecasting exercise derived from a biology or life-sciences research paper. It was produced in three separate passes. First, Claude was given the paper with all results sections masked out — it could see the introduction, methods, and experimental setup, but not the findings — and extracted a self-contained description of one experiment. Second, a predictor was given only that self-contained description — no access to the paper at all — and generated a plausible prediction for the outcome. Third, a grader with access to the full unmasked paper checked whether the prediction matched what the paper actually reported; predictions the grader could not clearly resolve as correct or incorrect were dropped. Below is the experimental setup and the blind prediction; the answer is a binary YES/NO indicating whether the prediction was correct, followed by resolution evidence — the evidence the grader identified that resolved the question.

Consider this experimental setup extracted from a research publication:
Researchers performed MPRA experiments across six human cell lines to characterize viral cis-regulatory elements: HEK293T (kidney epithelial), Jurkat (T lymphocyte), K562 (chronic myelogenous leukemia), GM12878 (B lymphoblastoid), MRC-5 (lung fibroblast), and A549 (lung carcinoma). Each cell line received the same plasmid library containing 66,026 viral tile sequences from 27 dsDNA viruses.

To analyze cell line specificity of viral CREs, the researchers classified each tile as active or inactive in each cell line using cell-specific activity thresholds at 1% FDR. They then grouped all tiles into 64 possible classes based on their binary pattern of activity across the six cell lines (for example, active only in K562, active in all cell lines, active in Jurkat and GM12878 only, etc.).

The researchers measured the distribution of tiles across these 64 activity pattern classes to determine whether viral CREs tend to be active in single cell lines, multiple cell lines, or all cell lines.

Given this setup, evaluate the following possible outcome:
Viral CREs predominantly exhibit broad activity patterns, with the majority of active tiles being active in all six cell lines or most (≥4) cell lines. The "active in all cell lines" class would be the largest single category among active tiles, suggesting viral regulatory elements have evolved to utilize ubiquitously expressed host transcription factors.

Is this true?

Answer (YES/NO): YES